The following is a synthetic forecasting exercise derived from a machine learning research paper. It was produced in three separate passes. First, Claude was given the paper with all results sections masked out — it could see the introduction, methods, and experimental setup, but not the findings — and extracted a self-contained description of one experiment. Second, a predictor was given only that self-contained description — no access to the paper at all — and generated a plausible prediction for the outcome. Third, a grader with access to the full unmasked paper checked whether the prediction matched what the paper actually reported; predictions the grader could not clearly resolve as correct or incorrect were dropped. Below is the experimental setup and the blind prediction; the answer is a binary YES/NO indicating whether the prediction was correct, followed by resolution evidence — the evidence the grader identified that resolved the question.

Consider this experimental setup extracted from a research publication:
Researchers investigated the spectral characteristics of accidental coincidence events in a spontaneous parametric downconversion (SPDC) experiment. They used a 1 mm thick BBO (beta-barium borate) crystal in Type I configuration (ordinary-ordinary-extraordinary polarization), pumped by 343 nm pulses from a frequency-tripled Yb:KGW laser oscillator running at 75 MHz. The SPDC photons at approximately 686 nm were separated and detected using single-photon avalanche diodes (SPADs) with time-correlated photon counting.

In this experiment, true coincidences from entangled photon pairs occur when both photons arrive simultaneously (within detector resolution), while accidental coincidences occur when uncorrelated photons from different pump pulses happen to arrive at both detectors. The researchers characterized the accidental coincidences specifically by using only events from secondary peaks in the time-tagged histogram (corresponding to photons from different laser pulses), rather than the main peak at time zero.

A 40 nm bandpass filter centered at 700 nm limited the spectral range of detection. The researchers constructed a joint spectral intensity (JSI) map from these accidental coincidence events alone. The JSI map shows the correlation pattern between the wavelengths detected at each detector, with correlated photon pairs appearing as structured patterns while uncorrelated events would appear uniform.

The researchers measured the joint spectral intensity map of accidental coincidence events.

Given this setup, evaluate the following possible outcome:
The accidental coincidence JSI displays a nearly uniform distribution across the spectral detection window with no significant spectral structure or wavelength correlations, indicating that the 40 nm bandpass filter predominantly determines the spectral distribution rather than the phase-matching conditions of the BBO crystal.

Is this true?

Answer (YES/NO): YES